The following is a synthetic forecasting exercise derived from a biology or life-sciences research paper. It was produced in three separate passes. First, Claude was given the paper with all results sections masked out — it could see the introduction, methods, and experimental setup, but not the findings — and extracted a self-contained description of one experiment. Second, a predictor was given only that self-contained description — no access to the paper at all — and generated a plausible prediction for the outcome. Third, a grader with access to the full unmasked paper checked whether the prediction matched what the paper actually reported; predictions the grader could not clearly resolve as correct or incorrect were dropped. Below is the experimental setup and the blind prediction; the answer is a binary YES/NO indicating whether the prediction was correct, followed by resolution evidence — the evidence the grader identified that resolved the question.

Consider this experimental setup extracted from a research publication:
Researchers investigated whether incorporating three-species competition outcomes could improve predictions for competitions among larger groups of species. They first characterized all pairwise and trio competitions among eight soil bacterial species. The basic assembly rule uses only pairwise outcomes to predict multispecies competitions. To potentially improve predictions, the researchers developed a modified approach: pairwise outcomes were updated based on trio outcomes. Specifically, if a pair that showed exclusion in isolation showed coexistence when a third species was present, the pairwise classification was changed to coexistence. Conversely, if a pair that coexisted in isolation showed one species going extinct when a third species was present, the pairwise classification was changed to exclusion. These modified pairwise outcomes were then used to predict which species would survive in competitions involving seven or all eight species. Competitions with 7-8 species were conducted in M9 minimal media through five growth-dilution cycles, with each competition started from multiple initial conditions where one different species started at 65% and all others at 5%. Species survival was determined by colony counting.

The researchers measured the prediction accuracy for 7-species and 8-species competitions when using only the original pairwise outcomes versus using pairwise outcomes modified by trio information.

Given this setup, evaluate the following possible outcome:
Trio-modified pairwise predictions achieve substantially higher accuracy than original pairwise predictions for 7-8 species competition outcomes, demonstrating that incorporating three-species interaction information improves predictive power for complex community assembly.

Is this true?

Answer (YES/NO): YES